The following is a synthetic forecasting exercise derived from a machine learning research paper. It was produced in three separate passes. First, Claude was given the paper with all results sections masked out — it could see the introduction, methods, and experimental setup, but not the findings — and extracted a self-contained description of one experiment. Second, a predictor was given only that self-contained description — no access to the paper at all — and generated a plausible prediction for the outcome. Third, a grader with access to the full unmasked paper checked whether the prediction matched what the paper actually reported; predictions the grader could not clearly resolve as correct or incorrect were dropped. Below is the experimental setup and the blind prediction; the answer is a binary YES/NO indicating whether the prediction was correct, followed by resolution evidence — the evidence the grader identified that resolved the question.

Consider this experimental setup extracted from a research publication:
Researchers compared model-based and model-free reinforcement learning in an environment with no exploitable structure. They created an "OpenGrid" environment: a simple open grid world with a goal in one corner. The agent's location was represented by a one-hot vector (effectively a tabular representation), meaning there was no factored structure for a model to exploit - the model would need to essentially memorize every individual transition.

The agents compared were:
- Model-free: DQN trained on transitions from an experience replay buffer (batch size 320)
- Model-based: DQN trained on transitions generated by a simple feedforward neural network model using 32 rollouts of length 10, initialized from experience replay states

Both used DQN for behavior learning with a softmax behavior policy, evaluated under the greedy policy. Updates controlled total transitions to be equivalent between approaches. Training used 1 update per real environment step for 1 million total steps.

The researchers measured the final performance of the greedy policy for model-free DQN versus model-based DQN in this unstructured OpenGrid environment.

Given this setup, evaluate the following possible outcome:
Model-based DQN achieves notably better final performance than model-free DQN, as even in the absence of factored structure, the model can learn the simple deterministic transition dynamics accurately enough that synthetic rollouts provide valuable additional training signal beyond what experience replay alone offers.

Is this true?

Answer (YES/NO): NO